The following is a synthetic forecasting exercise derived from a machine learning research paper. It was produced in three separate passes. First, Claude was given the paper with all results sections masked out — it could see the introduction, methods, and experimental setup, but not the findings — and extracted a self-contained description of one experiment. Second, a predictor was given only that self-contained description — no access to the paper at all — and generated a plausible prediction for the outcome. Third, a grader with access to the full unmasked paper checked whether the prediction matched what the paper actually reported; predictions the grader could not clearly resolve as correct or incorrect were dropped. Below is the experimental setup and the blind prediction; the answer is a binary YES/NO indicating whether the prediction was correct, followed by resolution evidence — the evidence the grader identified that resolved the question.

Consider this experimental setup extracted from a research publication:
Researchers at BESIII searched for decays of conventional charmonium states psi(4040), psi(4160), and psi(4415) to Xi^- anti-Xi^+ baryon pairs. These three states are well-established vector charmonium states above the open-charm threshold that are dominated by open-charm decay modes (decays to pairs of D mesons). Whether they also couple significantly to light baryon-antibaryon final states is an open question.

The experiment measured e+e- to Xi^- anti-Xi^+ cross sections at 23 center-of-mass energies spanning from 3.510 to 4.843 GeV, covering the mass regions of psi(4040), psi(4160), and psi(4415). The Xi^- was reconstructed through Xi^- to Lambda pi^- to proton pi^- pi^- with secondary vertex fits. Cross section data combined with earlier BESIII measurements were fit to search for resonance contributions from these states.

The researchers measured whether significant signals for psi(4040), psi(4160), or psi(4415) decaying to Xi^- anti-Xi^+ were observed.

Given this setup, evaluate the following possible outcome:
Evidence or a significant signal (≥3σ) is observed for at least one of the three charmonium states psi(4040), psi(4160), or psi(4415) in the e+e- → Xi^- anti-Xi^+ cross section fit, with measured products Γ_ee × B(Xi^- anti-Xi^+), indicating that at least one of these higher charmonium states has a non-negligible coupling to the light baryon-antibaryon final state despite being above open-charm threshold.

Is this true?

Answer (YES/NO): NO